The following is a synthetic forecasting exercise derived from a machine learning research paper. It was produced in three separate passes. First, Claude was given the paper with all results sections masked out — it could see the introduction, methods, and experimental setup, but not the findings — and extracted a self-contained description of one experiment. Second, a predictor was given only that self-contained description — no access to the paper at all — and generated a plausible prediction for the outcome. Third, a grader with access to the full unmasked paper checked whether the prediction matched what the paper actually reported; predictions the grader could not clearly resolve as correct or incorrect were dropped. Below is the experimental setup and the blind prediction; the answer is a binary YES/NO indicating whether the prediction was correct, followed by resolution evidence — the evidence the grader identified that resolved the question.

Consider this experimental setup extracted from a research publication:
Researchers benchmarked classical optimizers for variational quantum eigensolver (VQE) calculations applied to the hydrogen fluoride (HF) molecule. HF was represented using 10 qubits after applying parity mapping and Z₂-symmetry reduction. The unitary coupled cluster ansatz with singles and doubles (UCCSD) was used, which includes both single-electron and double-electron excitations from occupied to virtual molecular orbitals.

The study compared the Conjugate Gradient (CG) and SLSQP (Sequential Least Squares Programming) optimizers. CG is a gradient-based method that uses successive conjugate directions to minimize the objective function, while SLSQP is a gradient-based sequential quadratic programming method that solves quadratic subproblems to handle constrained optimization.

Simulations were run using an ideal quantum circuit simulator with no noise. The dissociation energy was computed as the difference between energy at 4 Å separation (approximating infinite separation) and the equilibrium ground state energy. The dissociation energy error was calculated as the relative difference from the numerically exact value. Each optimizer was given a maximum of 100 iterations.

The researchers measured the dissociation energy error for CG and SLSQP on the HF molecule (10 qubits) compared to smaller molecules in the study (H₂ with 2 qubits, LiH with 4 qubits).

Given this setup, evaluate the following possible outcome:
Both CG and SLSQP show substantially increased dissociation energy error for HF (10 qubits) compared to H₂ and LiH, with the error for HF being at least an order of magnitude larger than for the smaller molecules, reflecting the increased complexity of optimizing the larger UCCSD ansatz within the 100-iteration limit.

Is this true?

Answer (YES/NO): NO